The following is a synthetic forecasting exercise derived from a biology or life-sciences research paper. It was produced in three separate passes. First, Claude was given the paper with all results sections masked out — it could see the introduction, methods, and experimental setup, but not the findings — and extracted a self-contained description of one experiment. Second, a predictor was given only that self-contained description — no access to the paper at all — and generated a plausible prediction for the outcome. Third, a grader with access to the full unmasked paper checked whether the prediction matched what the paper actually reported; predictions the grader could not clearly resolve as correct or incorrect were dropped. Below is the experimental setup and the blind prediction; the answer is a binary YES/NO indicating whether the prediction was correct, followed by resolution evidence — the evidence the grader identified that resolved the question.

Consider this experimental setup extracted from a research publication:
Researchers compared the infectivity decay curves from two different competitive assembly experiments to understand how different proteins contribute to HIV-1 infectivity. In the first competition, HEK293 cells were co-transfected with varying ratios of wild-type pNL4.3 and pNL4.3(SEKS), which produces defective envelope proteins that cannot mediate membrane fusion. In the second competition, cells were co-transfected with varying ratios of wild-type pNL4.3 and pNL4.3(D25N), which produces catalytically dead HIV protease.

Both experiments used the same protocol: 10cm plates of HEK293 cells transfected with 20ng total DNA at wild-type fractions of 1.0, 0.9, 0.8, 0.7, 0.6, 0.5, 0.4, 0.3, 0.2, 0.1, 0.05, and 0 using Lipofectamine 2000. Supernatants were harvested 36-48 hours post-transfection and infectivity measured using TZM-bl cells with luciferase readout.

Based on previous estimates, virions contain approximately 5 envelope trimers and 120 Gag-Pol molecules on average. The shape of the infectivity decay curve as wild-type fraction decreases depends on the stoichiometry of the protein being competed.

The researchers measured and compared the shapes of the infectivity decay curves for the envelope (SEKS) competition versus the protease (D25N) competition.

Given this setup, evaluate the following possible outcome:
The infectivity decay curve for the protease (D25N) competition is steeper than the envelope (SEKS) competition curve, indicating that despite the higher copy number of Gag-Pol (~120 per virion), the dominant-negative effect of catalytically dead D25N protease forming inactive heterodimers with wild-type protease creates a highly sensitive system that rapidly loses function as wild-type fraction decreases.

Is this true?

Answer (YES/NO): NO